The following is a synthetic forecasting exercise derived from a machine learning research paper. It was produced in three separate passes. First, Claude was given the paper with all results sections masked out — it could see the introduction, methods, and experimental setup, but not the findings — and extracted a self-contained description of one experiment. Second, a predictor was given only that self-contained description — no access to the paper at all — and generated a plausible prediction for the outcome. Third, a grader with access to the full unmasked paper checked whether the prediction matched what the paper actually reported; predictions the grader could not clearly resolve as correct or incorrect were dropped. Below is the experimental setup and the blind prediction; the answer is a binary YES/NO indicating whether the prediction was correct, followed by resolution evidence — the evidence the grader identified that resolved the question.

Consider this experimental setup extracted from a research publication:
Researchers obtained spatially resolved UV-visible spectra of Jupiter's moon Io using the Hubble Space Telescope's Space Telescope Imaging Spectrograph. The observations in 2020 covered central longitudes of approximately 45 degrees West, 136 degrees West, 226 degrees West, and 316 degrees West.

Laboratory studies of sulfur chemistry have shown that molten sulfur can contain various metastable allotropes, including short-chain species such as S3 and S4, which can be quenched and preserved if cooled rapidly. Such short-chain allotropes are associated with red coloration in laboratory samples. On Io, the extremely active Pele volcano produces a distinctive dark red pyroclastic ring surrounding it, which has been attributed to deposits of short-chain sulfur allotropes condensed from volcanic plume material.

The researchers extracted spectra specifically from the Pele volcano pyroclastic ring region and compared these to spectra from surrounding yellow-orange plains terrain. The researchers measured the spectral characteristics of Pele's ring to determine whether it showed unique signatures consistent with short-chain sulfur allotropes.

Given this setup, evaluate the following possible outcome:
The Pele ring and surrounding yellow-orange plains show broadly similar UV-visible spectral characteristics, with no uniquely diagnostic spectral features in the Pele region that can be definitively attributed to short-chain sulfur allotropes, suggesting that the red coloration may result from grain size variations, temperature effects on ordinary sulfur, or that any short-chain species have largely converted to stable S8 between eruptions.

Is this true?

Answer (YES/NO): NO